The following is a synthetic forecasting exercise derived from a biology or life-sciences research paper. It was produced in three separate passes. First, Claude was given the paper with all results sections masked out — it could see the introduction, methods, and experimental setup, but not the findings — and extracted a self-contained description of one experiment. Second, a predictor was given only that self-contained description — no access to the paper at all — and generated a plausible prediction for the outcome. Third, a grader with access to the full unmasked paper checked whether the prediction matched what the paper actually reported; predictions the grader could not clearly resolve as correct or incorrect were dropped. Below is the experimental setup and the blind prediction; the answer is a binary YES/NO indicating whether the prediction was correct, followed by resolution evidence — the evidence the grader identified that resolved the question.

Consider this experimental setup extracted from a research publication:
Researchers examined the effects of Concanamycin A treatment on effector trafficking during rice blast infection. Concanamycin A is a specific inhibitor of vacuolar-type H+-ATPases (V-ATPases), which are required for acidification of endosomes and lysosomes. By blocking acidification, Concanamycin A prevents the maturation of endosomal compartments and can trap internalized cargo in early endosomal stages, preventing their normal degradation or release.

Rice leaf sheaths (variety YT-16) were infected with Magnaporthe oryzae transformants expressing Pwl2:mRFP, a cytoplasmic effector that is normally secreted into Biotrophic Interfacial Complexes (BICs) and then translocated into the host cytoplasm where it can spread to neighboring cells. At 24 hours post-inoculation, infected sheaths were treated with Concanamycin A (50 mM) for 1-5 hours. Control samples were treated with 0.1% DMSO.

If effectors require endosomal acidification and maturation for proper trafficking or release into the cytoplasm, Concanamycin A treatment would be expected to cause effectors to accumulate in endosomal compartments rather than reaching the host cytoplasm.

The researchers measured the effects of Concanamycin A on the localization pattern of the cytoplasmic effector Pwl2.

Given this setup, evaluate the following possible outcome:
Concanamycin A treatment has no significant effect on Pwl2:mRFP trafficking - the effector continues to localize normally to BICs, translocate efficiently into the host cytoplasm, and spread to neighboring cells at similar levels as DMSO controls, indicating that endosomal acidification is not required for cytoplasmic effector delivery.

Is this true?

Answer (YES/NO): NO